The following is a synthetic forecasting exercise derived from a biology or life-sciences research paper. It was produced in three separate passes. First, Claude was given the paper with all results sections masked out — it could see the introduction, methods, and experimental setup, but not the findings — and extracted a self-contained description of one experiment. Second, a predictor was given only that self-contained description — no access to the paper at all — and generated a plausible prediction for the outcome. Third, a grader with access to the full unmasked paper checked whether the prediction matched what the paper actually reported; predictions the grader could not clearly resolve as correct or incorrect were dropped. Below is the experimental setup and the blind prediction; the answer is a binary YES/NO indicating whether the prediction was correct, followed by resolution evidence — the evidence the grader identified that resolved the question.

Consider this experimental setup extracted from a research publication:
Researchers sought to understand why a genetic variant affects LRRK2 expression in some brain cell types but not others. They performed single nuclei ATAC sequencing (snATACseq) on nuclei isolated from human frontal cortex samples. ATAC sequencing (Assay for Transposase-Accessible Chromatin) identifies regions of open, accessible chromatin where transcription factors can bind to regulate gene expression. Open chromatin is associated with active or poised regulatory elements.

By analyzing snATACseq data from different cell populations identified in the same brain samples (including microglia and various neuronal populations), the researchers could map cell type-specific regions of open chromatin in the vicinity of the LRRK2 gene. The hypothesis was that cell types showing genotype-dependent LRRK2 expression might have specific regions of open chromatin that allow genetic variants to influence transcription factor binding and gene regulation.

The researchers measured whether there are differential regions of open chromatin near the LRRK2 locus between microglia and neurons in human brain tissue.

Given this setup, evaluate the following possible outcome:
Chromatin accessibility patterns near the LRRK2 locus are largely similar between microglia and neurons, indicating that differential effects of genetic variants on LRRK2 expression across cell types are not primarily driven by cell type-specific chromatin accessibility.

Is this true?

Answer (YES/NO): NO